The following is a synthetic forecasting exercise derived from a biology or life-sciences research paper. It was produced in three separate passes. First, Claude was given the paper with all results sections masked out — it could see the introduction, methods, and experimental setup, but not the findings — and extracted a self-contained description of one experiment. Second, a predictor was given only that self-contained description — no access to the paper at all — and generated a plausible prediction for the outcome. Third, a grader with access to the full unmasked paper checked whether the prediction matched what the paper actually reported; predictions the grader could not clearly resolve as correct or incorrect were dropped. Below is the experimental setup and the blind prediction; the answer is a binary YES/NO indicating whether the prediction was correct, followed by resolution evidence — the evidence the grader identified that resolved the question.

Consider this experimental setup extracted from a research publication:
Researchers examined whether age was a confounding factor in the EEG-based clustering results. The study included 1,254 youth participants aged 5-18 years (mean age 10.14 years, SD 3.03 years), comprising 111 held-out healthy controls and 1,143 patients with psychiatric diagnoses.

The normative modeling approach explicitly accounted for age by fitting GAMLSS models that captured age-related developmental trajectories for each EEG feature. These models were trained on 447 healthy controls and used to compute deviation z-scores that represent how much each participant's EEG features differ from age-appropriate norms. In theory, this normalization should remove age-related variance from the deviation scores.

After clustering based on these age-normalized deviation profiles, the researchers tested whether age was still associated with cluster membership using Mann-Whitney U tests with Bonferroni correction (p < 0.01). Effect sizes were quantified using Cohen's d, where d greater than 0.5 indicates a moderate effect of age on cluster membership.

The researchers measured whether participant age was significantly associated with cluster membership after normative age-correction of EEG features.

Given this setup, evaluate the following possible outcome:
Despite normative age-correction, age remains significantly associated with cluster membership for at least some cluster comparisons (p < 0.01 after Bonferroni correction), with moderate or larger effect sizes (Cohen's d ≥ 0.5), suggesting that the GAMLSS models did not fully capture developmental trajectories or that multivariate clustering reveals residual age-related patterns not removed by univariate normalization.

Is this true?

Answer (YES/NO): NO